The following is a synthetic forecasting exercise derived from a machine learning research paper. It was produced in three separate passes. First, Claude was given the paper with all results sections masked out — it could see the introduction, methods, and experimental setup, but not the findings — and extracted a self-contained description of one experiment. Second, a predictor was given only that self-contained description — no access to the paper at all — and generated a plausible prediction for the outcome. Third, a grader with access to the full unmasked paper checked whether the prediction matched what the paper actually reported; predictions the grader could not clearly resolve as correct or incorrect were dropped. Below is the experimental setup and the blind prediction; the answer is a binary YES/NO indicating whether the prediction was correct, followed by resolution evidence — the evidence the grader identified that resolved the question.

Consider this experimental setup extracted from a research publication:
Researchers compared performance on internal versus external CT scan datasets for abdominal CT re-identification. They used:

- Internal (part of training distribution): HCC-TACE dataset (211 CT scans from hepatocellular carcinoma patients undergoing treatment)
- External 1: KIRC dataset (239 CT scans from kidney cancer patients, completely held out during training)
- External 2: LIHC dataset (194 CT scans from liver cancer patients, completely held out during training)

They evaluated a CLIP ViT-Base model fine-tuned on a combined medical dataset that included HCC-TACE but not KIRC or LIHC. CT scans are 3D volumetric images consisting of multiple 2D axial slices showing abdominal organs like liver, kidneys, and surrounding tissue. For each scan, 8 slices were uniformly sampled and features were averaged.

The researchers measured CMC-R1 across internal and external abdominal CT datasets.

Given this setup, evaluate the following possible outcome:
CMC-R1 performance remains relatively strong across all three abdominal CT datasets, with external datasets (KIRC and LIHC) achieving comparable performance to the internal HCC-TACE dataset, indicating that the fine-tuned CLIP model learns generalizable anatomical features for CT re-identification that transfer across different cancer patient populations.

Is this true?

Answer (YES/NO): NO